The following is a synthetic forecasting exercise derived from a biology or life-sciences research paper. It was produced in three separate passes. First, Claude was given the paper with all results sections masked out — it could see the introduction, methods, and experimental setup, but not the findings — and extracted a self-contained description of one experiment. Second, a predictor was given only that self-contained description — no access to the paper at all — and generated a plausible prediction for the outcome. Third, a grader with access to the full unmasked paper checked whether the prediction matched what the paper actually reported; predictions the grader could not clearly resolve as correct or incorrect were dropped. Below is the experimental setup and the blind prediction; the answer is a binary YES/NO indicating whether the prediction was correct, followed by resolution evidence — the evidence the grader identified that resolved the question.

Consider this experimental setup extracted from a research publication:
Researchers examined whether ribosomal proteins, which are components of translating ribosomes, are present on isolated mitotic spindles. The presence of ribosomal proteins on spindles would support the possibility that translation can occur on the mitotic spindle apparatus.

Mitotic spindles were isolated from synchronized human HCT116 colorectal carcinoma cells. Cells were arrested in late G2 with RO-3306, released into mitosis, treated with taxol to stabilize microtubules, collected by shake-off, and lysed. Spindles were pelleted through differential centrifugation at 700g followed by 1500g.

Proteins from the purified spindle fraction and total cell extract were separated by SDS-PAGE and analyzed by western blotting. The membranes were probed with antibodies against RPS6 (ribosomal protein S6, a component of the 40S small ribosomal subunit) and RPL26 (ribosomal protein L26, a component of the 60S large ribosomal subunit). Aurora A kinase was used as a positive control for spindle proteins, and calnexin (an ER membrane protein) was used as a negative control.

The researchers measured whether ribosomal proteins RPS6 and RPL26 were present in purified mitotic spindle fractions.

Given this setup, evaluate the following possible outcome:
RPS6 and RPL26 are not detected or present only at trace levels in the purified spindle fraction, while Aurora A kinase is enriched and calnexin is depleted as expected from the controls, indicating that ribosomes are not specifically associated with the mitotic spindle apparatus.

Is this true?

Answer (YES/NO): NO